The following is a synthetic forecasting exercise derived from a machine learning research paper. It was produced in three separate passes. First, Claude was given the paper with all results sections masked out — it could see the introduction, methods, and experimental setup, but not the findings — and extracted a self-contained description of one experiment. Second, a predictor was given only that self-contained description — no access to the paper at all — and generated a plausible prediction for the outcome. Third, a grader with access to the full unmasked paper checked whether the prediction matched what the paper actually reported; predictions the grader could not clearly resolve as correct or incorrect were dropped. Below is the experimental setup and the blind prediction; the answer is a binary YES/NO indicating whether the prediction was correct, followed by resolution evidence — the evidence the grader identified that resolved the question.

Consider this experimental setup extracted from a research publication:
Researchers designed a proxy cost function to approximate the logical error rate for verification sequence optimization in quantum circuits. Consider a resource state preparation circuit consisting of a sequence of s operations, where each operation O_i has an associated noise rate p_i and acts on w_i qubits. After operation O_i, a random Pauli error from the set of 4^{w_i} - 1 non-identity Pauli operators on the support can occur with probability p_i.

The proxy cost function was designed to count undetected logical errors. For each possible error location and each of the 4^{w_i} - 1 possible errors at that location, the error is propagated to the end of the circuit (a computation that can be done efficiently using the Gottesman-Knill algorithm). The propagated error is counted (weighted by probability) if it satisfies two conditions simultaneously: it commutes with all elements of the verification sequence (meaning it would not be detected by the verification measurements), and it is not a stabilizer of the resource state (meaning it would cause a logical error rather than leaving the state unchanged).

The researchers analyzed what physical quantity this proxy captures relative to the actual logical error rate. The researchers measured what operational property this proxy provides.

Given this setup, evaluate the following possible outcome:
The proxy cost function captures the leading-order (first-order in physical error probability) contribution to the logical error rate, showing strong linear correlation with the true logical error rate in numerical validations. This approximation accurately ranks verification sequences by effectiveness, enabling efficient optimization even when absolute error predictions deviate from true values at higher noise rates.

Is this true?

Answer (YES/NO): NO